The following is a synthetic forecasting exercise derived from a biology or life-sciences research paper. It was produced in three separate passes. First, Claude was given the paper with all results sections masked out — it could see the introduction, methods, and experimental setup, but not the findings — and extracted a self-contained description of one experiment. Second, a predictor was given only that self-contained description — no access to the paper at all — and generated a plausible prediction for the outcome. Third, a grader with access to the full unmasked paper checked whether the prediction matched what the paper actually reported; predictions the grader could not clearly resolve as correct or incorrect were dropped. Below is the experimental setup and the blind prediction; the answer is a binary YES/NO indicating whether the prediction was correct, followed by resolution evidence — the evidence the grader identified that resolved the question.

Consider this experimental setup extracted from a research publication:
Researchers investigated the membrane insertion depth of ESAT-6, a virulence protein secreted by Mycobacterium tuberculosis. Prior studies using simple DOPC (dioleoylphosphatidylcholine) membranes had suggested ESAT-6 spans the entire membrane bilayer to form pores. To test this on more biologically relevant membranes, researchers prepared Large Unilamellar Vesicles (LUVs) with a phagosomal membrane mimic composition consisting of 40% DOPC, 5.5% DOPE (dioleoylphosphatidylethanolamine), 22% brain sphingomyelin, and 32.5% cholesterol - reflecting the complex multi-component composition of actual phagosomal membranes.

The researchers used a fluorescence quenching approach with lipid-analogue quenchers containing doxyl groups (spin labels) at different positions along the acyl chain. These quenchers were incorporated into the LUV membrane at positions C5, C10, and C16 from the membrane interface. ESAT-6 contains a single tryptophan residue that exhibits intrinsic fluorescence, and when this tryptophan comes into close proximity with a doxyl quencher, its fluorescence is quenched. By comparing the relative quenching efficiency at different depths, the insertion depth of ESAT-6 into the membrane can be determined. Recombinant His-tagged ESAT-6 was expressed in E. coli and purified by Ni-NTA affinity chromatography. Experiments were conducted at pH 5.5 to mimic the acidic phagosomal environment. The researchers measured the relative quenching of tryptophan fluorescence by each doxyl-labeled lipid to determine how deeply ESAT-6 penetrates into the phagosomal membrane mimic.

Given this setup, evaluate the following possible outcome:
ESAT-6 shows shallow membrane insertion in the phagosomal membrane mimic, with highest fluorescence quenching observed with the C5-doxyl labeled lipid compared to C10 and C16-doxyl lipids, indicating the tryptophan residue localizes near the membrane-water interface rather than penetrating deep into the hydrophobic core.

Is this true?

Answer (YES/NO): YES